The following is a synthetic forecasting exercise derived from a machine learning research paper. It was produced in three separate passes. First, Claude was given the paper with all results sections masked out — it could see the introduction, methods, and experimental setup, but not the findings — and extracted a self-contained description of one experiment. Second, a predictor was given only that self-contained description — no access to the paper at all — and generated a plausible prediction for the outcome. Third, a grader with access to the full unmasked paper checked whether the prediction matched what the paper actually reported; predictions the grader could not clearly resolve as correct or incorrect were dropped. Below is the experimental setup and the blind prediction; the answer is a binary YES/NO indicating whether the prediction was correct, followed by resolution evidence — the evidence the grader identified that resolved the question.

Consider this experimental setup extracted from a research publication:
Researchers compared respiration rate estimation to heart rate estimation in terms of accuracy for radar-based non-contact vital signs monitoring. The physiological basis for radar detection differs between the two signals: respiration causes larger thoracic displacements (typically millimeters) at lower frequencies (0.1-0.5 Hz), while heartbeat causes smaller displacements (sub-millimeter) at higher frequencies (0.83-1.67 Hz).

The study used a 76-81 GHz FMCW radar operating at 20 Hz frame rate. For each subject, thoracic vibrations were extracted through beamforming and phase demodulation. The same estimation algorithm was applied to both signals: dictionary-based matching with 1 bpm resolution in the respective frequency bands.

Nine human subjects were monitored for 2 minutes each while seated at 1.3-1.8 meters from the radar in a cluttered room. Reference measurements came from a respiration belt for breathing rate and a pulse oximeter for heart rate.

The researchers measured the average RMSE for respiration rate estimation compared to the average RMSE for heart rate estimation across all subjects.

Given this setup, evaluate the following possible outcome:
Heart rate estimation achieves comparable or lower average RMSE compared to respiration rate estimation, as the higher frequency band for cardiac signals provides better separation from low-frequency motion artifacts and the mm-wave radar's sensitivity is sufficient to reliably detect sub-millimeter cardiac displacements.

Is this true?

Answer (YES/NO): NO